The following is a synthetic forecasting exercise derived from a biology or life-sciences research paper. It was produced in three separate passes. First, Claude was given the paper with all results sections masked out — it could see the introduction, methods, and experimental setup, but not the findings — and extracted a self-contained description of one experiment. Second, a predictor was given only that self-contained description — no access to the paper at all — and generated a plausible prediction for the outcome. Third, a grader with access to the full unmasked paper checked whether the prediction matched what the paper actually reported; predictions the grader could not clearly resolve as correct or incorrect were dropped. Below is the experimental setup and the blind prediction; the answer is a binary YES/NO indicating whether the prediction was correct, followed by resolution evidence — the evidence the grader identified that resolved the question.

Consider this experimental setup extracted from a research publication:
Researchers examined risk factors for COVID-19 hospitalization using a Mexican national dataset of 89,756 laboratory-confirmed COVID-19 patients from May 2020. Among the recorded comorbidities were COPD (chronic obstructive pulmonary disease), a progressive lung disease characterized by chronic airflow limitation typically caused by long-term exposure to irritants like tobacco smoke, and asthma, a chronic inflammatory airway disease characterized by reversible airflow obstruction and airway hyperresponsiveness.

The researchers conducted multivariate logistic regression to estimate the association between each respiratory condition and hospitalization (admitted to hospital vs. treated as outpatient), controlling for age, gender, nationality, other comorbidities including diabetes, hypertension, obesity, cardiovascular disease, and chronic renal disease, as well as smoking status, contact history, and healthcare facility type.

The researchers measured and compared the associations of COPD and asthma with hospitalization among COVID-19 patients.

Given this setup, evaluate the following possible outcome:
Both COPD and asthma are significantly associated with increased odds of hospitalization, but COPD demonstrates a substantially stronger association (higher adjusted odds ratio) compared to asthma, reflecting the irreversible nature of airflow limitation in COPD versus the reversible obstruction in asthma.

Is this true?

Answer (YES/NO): NO